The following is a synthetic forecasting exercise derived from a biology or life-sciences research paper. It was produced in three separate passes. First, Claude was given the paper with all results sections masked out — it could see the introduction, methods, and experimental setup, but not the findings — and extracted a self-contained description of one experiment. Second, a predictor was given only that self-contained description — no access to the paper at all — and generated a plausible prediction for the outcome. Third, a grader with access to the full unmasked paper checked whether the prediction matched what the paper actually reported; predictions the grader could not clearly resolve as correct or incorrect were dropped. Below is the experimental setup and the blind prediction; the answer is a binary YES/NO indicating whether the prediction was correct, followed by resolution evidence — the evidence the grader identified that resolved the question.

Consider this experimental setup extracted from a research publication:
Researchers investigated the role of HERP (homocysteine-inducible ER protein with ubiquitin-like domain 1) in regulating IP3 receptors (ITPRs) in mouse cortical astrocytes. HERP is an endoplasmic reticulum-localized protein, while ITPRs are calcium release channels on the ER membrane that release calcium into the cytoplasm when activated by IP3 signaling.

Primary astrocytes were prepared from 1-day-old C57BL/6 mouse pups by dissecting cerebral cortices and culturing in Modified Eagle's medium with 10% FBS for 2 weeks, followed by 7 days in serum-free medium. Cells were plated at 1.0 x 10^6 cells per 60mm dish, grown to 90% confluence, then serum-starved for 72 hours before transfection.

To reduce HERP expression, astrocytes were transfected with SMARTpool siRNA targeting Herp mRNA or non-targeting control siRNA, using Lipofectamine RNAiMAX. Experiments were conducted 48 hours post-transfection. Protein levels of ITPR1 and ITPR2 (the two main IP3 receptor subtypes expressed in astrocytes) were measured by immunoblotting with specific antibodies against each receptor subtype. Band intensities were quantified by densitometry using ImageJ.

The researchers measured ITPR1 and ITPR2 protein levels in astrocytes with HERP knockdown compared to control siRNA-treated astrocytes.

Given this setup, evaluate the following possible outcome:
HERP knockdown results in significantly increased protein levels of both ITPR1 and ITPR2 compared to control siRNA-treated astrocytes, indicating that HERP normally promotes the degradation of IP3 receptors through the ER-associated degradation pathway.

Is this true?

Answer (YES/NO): YES